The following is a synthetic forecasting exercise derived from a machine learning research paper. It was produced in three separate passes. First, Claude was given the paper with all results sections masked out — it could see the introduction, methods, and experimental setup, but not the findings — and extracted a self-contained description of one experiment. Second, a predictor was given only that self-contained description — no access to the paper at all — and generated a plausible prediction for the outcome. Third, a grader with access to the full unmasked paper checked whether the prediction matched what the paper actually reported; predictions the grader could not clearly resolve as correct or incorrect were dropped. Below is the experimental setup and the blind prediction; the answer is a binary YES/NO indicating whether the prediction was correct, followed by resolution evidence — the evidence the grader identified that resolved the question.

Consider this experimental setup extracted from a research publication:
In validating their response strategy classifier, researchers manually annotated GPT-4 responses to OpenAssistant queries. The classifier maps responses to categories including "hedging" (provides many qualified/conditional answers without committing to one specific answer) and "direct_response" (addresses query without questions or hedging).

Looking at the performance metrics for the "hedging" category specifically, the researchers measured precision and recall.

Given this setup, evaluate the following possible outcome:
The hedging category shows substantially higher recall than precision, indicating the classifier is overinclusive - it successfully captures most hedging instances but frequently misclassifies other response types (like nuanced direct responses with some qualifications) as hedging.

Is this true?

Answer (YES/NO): NO